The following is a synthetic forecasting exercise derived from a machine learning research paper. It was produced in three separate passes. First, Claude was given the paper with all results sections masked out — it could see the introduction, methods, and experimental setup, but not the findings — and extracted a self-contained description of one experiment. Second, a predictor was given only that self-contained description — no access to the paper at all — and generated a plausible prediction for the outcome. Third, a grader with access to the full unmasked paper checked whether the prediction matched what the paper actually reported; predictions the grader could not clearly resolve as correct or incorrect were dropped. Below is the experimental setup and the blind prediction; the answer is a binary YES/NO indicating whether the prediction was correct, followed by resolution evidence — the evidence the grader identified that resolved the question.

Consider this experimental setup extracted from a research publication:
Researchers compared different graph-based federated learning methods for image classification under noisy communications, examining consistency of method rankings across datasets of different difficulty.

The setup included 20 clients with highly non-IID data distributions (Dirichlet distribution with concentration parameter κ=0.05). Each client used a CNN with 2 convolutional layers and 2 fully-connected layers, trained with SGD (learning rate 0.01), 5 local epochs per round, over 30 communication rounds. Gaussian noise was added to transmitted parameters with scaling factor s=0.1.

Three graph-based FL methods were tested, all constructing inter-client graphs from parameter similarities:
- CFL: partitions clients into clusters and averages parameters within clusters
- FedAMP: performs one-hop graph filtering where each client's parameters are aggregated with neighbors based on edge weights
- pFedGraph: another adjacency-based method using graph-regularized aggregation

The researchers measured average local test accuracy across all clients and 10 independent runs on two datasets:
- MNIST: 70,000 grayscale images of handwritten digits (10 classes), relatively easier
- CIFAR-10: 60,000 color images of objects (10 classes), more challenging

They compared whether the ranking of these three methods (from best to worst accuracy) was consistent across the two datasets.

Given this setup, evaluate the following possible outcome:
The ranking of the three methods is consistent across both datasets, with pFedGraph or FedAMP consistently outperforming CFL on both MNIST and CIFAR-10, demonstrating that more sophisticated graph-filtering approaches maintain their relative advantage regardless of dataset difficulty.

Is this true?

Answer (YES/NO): NO